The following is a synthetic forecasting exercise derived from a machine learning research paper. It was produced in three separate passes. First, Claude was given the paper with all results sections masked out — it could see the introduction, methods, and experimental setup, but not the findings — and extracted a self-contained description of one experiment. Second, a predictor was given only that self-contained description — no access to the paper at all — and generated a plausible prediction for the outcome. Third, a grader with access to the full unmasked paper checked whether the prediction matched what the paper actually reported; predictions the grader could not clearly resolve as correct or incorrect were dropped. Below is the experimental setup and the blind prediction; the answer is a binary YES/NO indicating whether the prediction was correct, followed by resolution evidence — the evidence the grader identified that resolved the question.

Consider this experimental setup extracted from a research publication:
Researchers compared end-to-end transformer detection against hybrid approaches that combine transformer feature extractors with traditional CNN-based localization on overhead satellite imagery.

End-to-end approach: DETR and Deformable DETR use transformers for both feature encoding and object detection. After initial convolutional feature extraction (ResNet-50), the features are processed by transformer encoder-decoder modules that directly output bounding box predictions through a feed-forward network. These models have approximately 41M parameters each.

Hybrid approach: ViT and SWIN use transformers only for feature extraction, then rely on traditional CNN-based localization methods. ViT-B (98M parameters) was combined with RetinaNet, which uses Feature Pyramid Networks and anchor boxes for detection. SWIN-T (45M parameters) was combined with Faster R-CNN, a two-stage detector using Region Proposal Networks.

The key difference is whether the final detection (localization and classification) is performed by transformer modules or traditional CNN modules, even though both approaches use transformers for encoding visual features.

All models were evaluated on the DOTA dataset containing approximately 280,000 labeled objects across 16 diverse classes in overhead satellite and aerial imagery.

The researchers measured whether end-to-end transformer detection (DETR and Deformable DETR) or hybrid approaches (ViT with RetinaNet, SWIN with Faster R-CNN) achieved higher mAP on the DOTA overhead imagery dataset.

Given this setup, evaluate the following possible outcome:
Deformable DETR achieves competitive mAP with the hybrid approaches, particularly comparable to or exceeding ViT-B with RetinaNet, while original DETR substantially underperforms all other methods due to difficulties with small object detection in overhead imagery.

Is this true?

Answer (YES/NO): YES